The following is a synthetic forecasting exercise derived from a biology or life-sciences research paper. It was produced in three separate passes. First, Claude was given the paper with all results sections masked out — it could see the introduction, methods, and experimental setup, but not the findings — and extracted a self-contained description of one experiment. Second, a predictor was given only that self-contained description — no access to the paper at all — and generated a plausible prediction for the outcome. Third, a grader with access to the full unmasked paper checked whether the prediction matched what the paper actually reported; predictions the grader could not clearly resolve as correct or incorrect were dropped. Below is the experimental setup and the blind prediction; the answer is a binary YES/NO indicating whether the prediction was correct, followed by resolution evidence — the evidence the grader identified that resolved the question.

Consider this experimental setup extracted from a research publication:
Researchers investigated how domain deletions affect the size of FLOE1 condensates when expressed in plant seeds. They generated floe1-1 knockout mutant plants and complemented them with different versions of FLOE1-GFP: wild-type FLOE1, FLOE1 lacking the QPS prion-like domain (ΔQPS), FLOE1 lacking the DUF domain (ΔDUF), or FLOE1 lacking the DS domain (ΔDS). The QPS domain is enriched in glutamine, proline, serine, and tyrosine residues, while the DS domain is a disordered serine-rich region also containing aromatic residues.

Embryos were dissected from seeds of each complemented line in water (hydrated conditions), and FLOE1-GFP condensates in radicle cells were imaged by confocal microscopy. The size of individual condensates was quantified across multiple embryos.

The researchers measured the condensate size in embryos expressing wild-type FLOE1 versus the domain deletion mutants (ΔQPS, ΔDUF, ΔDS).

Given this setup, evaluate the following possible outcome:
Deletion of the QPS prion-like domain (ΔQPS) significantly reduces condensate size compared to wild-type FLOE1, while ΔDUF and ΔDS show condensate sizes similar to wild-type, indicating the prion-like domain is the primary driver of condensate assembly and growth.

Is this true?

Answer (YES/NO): NO